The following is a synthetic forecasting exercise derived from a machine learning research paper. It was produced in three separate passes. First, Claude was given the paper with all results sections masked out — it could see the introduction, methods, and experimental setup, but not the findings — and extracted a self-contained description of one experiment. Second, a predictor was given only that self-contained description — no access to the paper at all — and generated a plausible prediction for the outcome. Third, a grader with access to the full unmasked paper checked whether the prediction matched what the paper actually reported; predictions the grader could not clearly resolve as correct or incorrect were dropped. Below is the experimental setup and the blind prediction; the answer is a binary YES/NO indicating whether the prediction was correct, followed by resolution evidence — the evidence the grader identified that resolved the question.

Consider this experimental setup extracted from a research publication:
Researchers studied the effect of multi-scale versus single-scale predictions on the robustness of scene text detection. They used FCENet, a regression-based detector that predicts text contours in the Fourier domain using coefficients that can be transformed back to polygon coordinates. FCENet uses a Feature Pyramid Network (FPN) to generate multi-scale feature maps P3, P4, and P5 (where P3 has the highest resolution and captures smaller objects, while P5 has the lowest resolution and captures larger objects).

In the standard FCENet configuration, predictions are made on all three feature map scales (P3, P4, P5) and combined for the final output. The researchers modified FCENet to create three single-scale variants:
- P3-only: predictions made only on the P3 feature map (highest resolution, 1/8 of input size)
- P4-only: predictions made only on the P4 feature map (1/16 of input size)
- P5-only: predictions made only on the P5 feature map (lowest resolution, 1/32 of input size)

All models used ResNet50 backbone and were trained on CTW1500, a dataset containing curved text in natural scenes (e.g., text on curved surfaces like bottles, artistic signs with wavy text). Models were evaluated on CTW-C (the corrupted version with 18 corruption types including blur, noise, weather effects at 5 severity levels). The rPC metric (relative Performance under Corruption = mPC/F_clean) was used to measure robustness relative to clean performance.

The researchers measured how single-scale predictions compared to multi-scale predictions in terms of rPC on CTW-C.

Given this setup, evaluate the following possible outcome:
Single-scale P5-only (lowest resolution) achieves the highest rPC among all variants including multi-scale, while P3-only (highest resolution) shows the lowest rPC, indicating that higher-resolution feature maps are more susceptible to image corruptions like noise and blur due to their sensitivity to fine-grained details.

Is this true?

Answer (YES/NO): NO